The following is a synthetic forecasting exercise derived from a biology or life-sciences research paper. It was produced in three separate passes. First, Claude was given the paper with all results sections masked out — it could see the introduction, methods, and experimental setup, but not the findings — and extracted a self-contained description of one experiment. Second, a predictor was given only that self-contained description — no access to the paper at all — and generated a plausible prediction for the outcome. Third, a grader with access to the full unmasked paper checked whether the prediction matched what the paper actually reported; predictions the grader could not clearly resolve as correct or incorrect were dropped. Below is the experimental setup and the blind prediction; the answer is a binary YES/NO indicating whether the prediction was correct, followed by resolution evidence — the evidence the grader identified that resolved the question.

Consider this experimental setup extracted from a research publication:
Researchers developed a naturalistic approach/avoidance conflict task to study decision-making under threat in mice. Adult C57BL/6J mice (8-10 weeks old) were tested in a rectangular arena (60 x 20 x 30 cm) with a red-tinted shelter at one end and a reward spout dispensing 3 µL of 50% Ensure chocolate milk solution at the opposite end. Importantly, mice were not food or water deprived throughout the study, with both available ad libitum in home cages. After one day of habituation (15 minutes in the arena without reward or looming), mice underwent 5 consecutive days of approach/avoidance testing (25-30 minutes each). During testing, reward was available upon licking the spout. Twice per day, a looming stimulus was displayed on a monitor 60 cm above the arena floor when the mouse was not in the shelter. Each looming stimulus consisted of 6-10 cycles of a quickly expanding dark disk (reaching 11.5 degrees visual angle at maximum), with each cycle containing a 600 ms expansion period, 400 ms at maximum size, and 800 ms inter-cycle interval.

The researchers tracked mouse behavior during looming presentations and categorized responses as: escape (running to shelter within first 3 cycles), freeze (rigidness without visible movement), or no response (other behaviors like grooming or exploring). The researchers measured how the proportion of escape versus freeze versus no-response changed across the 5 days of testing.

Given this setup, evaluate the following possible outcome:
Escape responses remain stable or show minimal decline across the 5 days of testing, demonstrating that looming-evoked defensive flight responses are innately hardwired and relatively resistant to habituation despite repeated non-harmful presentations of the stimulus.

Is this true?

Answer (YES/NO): NO